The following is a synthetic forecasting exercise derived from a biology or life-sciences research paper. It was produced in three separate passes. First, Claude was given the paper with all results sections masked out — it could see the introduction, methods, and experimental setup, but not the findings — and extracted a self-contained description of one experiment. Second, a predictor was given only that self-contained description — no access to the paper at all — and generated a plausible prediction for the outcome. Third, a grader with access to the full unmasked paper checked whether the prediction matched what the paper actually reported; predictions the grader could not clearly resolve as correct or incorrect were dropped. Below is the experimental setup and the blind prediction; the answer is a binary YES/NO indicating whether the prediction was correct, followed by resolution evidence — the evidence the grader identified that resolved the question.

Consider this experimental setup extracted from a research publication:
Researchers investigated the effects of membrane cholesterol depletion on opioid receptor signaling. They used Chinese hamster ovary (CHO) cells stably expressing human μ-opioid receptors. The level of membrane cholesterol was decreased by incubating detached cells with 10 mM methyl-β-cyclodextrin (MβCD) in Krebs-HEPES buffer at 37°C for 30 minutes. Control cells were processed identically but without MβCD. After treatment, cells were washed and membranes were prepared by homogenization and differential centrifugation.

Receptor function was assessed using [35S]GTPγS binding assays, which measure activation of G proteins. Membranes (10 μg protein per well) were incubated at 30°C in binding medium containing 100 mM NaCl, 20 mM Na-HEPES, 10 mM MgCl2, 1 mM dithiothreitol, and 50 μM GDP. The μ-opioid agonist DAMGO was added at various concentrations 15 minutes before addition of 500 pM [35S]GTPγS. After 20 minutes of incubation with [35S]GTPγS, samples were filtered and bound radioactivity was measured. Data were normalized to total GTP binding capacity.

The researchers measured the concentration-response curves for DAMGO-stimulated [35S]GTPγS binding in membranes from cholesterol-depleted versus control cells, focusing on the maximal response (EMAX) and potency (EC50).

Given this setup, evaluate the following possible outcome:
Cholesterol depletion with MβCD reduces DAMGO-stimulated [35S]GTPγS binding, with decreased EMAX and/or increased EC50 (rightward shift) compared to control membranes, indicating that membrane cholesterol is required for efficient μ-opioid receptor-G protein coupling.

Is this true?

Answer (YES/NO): NO